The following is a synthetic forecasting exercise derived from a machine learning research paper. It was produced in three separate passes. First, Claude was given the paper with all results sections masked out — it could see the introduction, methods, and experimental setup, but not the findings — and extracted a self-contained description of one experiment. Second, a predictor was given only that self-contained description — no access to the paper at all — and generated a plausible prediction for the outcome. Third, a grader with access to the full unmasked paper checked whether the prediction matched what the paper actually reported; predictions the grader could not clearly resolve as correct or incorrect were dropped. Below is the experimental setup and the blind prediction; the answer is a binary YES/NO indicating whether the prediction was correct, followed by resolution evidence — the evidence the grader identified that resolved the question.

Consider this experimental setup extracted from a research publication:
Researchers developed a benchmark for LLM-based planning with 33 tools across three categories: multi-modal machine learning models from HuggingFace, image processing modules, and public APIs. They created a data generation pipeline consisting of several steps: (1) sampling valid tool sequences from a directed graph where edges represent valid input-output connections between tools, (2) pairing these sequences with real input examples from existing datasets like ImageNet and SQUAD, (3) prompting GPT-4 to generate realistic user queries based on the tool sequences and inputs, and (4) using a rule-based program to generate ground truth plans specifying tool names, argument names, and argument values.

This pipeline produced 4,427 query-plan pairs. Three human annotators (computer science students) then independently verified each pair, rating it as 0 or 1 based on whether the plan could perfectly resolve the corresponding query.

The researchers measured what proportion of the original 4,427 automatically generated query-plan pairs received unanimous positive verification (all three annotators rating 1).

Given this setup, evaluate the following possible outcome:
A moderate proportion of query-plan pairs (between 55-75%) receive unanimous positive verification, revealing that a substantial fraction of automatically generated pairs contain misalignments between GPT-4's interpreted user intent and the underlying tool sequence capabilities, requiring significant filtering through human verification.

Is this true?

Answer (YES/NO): NO